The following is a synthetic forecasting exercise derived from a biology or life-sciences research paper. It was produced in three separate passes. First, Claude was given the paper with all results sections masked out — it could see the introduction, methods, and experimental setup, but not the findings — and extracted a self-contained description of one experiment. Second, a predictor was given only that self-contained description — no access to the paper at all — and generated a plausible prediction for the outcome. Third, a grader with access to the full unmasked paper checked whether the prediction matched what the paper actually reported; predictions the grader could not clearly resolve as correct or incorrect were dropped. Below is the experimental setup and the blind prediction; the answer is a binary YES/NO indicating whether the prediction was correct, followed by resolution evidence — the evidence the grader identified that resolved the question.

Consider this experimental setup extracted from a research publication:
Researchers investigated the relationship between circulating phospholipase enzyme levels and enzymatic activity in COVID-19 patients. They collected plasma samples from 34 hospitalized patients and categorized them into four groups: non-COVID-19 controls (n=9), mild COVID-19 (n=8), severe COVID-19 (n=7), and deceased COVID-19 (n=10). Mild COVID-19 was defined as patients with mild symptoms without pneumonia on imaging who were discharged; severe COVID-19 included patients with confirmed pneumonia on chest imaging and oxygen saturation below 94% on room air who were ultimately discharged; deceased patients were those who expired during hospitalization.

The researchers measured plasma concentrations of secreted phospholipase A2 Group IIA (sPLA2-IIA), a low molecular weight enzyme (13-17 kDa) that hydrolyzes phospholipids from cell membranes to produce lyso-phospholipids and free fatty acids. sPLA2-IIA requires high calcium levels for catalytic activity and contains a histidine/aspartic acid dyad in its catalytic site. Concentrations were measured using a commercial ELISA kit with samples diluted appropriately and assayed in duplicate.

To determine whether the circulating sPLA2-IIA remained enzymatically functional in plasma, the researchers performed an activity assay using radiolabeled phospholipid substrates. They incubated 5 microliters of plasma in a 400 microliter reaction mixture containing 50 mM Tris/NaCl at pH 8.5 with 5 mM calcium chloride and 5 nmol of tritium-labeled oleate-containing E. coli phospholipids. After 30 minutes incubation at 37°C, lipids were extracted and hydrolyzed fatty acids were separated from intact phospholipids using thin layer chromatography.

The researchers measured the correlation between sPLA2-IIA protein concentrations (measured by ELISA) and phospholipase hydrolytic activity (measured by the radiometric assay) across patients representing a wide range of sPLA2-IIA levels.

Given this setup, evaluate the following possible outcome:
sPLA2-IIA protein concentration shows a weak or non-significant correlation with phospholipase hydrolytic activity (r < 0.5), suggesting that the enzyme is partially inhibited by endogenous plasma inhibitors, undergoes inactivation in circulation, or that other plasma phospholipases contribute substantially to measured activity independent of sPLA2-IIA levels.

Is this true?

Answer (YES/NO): NO